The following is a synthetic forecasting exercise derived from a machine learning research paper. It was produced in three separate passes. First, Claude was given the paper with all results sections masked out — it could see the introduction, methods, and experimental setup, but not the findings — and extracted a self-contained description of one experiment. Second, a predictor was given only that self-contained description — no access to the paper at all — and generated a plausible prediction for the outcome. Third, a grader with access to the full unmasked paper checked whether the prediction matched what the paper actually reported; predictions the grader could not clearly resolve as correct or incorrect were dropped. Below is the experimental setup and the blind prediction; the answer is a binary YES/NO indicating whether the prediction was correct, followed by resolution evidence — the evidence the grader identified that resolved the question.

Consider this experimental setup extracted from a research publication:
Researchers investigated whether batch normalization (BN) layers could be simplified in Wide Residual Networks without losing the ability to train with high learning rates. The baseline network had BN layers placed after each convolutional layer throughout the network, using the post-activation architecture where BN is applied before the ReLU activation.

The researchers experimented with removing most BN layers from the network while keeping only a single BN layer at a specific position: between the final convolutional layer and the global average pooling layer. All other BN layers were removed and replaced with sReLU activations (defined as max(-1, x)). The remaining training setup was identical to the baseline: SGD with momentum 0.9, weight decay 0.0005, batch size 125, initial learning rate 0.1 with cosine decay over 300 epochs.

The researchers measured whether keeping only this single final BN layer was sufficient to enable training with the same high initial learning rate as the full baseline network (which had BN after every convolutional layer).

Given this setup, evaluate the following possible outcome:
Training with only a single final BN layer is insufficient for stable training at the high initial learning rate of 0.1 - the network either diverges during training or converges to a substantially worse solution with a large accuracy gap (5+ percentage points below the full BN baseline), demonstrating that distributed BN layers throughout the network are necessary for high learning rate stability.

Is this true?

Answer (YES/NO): NO